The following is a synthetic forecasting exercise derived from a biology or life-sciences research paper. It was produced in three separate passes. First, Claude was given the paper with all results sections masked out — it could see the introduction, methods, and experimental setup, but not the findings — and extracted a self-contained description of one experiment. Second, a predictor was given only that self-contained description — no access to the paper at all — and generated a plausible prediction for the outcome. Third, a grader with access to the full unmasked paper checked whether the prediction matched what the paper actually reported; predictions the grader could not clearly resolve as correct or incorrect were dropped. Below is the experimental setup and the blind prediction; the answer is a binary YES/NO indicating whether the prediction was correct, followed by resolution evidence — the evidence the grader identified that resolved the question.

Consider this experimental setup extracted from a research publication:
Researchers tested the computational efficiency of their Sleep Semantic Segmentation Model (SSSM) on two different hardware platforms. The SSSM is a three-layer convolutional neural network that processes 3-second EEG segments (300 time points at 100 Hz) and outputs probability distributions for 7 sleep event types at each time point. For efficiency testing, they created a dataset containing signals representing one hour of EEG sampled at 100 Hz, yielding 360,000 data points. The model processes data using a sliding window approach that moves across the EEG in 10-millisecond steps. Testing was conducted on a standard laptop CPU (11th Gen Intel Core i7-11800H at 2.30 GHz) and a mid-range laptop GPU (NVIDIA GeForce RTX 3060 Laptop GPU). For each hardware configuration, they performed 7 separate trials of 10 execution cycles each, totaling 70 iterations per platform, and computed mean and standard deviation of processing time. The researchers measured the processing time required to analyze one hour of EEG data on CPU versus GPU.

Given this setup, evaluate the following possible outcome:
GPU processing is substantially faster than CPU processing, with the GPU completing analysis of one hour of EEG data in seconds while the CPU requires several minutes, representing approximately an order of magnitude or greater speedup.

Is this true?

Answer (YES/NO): NO